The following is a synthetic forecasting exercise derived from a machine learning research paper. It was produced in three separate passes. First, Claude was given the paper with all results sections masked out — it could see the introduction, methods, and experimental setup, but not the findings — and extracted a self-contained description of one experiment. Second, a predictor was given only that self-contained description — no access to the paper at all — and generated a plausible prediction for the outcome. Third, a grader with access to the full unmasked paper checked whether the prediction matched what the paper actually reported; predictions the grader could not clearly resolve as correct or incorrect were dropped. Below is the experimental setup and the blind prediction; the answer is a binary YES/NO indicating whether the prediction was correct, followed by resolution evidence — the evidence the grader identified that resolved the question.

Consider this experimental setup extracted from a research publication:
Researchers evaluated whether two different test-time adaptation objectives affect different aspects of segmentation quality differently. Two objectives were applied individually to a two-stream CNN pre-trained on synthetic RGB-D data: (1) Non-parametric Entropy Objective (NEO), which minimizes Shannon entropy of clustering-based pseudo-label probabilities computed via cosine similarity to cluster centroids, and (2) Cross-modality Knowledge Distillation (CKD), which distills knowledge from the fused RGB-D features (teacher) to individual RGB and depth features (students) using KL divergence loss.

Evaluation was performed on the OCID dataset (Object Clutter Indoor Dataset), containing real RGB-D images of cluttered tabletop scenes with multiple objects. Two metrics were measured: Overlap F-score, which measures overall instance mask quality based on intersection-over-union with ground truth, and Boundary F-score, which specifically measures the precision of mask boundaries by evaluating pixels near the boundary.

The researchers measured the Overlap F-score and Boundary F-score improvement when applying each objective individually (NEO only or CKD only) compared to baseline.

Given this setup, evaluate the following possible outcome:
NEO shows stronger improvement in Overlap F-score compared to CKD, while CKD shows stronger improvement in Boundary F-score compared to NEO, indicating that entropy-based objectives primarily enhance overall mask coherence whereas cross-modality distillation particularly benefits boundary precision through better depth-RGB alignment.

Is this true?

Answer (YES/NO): YES